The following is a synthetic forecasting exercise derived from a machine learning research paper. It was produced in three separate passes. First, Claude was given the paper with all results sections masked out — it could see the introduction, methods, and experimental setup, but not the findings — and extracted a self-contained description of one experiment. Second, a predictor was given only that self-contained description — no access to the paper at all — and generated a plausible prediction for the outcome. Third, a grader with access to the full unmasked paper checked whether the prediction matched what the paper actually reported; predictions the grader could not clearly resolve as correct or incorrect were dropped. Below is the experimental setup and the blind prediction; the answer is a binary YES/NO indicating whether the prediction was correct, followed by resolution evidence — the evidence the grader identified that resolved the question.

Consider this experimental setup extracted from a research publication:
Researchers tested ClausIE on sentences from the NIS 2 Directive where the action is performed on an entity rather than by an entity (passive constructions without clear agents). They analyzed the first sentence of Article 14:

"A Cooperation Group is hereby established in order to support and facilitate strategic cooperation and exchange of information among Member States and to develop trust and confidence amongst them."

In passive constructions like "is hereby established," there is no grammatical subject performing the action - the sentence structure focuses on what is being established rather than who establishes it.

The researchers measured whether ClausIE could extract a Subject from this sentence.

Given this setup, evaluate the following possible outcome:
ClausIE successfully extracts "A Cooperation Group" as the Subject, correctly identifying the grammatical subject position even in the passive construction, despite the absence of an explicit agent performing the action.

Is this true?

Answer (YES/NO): NO